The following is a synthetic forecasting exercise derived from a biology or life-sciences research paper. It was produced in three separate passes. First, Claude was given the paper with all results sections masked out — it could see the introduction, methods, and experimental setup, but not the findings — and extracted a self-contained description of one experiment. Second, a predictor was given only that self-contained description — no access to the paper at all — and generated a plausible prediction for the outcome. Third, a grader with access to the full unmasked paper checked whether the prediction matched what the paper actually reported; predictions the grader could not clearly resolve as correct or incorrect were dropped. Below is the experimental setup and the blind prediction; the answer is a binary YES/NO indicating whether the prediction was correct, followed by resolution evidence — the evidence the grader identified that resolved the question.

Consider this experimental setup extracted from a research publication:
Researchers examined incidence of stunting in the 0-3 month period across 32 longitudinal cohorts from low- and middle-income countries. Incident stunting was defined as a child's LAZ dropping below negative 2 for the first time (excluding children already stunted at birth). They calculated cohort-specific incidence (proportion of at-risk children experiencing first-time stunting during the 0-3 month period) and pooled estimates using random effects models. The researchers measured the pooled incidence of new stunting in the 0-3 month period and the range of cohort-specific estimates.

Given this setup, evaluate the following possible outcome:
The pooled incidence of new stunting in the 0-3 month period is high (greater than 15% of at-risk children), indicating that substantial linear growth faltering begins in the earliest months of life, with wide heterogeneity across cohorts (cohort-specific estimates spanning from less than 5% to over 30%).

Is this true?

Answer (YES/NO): NO